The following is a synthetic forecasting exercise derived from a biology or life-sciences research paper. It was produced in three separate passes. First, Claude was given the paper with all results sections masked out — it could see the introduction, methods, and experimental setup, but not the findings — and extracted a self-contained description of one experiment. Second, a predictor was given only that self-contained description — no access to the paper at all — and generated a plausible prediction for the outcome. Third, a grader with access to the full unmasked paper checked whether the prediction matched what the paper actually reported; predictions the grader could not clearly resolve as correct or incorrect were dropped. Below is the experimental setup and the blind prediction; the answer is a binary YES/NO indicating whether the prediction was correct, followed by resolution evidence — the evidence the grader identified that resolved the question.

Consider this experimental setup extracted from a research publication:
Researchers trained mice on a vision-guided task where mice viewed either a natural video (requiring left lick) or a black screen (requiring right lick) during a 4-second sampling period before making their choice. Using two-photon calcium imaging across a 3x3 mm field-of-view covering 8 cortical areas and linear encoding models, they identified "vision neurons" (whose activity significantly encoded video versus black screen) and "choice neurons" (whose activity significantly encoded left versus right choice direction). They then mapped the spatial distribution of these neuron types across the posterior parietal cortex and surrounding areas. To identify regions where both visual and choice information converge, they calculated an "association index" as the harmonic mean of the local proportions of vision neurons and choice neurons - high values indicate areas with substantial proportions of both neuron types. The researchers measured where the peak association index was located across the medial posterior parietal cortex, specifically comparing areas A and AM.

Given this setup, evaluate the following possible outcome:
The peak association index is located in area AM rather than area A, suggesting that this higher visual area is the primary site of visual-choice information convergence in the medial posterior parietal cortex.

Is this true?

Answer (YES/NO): YES